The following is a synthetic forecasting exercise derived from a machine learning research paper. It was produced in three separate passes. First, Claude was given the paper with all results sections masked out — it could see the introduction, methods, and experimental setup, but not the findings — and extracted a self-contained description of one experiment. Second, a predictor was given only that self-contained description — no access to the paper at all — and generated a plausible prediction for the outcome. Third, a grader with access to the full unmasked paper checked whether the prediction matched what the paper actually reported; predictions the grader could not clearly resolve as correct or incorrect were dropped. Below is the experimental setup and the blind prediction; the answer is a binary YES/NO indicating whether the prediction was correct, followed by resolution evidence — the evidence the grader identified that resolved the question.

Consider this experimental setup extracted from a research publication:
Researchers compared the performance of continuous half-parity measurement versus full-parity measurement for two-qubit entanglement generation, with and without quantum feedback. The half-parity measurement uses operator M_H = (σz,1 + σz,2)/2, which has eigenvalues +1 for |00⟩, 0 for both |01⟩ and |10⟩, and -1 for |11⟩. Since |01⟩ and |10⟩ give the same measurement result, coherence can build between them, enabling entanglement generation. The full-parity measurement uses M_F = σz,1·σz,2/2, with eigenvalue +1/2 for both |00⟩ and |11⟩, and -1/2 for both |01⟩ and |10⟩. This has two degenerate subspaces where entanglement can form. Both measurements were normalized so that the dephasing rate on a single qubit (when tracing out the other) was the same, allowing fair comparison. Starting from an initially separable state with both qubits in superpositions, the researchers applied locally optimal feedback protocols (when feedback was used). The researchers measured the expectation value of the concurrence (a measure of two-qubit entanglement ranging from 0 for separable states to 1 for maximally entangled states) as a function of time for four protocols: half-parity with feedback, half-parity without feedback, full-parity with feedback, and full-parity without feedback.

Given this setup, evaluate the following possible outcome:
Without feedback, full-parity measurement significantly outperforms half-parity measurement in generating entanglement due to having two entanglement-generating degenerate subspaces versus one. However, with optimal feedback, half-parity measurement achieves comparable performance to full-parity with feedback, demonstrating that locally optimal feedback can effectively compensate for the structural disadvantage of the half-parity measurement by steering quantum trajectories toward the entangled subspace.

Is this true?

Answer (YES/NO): NO